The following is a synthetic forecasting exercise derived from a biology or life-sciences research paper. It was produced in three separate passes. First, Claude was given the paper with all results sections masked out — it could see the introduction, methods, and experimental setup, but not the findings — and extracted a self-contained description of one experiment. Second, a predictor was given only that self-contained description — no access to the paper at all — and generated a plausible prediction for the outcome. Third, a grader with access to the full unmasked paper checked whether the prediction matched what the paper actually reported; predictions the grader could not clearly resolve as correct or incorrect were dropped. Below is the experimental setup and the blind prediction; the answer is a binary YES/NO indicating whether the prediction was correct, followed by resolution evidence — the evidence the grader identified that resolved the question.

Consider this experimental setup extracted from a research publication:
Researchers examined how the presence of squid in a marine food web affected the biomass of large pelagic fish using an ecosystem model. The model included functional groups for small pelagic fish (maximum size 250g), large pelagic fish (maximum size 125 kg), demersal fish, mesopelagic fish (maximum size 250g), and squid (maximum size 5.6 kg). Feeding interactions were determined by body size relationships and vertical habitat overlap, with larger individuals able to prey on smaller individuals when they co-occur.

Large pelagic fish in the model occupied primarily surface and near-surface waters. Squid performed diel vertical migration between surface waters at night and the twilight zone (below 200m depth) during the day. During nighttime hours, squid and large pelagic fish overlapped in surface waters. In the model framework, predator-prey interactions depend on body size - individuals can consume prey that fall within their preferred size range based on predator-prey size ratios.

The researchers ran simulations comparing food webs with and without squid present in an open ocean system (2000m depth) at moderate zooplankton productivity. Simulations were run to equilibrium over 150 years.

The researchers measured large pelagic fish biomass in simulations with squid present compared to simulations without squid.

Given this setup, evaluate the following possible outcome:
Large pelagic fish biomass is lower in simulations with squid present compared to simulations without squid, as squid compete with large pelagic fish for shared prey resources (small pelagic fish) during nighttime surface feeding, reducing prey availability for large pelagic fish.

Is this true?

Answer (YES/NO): NO